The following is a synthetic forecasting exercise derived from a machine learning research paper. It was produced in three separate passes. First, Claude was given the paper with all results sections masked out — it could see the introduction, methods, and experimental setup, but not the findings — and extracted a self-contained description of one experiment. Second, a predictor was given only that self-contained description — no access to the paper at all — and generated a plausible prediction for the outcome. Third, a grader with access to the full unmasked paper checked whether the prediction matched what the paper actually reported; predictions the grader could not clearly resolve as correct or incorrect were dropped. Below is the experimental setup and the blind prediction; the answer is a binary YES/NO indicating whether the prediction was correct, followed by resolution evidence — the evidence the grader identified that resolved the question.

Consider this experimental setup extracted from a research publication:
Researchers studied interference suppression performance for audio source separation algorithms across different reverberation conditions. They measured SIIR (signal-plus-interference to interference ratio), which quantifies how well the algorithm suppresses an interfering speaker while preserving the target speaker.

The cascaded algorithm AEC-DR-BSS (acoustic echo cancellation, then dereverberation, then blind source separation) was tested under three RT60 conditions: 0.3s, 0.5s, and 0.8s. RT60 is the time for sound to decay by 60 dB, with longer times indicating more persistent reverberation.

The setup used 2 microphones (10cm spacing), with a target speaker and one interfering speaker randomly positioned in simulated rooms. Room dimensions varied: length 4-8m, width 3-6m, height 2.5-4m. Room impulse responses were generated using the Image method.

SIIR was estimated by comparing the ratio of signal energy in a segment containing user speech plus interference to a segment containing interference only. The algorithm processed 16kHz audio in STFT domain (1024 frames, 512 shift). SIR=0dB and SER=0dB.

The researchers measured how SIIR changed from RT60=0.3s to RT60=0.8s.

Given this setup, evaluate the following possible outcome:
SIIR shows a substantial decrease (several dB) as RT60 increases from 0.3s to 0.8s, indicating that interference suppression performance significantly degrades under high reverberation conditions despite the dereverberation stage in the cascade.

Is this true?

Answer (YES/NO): YES